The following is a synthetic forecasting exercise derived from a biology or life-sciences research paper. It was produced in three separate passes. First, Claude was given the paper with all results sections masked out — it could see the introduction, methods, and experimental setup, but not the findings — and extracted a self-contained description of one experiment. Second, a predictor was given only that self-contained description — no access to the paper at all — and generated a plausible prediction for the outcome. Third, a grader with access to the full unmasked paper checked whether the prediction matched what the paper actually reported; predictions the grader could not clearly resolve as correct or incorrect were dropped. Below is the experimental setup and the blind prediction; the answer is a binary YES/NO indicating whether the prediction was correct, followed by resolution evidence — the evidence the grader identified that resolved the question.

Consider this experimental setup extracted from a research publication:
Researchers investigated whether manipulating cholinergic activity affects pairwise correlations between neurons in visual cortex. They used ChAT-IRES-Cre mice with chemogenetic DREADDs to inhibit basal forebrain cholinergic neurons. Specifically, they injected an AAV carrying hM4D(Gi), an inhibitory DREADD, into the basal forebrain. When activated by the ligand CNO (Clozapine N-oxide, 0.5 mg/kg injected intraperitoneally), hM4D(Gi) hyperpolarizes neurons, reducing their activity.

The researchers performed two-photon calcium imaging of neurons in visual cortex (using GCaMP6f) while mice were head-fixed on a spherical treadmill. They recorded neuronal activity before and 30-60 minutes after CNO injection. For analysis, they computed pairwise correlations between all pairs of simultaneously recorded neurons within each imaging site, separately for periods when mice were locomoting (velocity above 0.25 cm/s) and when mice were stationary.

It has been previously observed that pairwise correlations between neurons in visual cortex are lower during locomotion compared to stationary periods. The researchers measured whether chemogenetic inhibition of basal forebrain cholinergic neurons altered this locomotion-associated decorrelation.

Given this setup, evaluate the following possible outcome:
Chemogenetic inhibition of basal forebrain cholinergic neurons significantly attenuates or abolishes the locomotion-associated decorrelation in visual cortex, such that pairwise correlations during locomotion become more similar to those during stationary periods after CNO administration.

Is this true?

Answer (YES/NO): NO